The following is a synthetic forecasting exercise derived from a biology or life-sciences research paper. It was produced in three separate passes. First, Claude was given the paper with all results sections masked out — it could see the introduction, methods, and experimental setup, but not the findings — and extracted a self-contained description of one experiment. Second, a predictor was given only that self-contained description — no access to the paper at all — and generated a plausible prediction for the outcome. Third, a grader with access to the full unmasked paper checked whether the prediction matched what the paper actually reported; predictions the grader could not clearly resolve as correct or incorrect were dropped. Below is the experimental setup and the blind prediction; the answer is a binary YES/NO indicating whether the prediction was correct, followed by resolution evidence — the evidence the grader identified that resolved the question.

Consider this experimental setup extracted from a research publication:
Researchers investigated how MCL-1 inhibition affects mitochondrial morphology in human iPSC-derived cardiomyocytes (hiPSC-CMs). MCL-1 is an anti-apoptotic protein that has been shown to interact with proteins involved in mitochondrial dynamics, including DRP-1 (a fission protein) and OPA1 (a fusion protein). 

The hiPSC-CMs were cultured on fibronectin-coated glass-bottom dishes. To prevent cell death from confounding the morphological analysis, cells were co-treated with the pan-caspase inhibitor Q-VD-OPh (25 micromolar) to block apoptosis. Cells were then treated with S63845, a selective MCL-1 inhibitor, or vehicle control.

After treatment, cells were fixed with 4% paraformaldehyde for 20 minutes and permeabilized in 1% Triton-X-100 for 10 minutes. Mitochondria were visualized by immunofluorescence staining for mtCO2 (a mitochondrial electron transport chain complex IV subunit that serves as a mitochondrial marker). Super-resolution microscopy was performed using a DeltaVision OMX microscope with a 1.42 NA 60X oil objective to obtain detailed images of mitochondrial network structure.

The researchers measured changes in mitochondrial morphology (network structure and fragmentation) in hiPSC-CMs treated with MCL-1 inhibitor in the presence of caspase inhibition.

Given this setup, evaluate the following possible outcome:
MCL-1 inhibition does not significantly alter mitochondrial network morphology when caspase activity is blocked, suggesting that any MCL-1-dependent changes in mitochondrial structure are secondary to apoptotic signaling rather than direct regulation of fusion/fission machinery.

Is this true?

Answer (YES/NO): NO